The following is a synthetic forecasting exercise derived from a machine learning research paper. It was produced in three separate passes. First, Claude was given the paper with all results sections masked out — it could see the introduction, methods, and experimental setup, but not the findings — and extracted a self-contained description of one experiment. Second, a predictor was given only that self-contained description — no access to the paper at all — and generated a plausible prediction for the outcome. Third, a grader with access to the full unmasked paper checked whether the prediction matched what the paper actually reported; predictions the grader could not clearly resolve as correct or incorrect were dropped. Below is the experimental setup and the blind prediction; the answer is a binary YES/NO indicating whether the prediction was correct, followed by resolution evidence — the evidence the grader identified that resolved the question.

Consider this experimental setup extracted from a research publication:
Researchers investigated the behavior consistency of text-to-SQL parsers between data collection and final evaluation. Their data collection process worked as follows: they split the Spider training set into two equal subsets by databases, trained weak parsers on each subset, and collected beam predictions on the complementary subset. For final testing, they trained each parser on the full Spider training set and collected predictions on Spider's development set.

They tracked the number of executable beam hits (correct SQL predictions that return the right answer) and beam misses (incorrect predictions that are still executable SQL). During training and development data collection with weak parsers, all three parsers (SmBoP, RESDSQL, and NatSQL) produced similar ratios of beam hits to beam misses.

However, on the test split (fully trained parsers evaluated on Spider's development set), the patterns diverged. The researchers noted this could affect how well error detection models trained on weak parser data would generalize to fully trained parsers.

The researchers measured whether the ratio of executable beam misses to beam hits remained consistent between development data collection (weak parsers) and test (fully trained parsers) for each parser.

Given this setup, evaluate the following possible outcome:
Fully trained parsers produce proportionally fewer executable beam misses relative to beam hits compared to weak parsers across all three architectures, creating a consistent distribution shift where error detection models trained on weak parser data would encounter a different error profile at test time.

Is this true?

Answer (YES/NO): NO